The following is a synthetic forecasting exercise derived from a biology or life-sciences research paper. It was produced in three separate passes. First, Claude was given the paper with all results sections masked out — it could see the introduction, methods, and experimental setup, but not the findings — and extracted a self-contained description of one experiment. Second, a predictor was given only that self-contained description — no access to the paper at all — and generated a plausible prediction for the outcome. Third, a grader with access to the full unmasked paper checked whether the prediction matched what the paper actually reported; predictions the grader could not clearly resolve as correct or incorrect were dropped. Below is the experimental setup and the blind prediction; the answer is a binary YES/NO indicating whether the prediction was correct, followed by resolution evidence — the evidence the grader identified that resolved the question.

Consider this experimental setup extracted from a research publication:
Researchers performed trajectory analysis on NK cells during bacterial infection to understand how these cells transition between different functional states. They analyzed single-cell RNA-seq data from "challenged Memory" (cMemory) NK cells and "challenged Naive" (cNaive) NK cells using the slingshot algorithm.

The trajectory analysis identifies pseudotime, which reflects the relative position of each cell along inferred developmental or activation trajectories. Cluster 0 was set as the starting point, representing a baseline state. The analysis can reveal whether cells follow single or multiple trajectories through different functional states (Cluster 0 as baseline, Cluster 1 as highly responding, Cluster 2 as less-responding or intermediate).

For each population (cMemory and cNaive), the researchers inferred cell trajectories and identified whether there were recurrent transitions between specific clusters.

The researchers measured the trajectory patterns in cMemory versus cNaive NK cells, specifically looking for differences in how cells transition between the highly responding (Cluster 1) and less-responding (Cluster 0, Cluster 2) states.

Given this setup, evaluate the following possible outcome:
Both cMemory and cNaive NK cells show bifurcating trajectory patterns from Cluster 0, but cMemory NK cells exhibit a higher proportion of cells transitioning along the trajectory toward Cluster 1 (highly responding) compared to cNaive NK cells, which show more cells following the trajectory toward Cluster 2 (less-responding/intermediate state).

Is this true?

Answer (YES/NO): NO